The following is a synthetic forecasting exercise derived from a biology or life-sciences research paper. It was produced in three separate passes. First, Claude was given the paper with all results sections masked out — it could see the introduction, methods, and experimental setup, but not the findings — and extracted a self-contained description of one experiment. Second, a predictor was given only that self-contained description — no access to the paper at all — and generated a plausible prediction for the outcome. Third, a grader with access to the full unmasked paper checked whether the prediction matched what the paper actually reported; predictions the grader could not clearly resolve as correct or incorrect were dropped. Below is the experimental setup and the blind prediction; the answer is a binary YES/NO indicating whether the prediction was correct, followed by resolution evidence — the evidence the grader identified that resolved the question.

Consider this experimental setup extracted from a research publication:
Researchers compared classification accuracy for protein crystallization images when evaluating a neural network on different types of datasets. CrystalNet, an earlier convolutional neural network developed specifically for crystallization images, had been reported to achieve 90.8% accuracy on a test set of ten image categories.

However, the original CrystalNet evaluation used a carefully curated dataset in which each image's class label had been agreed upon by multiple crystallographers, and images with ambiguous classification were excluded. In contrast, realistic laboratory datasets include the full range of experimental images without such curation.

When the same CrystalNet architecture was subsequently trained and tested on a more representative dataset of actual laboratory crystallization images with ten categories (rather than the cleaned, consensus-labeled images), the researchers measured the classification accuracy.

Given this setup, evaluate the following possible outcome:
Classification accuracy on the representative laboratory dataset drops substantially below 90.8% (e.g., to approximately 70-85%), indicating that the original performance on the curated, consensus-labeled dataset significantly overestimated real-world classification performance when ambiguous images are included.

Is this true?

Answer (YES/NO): YES